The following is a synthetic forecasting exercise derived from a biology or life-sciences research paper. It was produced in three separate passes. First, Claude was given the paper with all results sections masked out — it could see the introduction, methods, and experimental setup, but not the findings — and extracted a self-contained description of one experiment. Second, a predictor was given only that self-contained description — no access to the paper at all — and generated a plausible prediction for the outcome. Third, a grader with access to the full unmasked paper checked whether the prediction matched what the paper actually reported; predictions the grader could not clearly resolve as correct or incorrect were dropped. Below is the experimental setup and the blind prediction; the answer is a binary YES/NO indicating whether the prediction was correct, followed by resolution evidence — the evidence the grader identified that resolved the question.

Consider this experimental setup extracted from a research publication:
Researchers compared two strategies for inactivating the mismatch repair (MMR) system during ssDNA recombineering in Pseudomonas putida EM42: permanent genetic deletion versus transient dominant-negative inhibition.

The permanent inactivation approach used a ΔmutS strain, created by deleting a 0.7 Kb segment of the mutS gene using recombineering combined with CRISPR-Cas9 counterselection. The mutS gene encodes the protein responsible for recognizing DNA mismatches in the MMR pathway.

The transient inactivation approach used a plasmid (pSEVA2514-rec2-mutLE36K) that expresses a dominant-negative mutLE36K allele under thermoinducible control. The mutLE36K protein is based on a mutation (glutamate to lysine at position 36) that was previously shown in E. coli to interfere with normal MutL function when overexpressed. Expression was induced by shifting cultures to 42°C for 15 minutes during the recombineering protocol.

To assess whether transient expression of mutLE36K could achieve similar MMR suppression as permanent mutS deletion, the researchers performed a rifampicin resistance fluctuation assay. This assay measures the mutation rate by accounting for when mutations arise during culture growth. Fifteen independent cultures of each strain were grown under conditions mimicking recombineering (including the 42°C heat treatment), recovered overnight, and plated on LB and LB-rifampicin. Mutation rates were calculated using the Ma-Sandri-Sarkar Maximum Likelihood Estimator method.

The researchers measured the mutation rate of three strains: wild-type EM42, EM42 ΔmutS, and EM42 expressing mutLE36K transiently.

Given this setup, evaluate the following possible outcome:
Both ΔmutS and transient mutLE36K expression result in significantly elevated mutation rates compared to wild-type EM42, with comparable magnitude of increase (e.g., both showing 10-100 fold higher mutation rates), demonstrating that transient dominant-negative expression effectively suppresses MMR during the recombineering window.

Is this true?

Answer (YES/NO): NO